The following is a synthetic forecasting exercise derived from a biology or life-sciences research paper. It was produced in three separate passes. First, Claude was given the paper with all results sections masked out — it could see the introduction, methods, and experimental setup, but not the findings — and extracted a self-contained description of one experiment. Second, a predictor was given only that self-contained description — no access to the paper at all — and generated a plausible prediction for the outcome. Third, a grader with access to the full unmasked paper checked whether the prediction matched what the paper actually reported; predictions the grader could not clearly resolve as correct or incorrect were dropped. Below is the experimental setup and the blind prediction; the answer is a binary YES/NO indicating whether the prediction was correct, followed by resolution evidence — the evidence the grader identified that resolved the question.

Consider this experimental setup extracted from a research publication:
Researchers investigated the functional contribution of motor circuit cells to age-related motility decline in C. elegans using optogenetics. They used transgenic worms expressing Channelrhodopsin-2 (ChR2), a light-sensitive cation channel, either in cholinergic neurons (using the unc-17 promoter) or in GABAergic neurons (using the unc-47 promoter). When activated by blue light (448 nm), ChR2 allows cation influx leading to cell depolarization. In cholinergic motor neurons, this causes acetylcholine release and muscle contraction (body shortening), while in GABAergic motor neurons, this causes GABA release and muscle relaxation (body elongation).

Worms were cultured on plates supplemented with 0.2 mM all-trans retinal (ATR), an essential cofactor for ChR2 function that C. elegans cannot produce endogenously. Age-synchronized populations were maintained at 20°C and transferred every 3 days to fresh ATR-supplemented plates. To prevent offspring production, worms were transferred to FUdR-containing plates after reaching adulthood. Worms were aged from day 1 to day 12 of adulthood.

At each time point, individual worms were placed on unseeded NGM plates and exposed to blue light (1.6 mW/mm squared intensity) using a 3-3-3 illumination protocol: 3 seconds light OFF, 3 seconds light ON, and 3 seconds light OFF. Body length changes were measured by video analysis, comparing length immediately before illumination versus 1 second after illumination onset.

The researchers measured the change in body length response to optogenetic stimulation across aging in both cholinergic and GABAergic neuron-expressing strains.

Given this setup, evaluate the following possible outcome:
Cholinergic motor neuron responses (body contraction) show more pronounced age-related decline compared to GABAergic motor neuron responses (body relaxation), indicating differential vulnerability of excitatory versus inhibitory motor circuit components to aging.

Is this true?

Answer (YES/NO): YES